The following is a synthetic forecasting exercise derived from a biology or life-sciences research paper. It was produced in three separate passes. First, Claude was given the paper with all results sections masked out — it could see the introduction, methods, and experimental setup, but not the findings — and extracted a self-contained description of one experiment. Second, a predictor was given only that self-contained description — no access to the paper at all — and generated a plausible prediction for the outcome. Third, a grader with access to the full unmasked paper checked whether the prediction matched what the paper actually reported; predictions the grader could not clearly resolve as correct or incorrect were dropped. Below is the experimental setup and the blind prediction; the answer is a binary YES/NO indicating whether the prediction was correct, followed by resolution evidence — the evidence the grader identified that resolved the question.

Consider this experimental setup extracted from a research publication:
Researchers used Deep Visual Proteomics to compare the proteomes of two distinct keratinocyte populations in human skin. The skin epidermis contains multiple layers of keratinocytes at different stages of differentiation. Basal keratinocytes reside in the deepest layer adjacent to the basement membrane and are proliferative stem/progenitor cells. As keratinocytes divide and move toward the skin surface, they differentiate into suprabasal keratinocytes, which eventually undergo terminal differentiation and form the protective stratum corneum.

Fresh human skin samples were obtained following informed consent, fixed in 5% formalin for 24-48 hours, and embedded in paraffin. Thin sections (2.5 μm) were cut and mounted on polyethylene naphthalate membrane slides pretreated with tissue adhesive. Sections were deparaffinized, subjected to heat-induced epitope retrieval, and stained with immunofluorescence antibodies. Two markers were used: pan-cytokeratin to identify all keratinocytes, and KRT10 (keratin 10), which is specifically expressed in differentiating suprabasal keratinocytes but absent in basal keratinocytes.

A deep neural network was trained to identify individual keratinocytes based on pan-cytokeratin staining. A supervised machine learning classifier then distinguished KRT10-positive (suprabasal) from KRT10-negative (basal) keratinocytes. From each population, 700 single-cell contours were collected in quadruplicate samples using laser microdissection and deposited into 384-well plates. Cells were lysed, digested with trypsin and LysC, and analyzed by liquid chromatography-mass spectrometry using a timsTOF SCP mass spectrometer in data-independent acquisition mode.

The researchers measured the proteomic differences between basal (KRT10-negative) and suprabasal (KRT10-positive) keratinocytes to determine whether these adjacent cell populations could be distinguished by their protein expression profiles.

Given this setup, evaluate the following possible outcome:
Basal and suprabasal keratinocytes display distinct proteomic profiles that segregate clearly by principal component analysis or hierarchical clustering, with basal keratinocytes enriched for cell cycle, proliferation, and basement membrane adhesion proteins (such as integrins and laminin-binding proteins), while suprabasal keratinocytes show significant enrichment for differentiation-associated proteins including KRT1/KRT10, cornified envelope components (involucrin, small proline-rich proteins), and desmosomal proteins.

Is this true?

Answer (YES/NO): NO